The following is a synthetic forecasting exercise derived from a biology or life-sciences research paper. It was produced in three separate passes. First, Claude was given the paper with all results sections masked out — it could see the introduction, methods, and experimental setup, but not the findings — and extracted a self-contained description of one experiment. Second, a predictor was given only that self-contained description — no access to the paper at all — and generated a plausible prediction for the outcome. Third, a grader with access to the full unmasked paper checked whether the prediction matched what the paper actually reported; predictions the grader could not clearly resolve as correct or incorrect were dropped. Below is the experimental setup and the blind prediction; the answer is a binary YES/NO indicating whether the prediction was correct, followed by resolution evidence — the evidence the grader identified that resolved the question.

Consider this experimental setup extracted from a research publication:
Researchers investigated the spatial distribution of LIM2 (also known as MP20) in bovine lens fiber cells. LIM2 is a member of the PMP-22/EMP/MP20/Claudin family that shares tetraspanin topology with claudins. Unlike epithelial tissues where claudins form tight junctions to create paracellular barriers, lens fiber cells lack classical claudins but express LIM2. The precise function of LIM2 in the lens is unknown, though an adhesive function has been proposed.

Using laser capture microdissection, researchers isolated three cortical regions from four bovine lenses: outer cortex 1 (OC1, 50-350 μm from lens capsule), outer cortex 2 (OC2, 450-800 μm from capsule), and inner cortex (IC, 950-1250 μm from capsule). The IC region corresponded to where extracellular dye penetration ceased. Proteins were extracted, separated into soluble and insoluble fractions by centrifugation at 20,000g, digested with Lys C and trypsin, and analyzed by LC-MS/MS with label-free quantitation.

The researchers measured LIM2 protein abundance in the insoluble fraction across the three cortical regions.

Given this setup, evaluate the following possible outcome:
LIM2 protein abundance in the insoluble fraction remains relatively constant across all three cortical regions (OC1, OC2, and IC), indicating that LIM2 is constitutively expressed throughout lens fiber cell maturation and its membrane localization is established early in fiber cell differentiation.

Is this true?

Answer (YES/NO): NO